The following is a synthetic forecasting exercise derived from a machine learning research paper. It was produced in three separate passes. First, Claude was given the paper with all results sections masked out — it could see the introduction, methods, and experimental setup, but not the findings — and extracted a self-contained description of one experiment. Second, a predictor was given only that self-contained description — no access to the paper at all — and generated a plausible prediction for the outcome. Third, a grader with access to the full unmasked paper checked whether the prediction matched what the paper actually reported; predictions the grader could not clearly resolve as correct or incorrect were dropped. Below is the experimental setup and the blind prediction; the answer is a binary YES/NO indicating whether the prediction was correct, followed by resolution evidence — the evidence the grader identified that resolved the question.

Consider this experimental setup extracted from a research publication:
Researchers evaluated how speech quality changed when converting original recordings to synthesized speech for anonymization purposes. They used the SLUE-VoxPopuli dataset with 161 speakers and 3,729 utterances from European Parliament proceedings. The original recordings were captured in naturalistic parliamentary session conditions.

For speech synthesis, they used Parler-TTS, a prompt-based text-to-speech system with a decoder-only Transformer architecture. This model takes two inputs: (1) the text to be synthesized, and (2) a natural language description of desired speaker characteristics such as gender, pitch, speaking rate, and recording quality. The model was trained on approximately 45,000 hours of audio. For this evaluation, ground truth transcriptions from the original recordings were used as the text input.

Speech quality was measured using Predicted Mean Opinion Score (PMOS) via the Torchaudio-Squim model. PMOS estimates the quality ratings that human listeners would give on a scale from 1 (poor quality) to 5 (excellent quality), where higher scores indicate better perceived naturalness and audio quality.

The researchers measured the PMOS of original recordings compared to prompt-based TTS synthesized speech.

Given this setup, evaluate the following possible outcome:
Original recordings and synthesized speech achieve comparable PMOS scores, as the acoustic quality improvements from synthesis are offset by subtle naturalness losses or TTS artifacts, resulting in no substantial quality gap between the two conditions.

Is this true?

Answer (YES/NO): NO